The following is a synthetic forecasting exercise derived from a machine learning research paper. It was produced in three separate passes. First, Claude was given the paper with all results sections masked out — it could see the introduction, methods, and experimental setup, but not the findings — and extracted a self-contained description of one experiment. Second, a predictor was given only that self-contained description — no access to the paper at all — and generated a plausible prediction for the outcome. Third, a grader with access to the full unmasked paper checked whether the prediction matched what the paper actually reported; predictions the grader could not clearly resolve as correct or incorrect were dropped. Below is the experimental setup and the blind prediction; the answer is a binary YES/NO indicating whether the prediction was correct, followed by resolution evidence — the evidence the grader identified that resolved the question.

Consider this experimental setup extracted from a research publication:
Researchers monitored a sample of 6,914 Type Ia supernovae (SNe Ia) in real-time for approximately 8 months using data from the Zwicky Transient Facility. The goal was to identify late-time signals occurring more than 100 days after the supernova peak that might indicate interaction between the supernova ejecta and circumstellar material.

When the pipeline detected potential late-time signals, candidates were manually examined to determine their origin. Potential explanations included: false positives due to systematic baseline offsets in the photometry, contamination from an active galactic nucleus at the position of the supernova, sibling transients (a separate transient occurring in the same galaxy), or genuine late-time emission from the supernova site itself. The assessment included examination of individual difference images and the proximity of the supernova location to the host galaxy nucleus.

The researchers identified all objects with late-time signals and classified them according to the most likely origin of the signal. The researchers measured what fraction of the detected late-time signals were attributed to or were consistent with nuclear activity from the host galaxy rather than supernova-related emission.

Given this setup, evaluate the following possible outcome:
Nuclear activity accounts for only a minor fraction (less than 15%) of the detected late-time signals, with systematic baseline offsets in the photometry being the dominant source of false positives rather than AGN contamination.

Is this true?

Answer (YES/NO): YES